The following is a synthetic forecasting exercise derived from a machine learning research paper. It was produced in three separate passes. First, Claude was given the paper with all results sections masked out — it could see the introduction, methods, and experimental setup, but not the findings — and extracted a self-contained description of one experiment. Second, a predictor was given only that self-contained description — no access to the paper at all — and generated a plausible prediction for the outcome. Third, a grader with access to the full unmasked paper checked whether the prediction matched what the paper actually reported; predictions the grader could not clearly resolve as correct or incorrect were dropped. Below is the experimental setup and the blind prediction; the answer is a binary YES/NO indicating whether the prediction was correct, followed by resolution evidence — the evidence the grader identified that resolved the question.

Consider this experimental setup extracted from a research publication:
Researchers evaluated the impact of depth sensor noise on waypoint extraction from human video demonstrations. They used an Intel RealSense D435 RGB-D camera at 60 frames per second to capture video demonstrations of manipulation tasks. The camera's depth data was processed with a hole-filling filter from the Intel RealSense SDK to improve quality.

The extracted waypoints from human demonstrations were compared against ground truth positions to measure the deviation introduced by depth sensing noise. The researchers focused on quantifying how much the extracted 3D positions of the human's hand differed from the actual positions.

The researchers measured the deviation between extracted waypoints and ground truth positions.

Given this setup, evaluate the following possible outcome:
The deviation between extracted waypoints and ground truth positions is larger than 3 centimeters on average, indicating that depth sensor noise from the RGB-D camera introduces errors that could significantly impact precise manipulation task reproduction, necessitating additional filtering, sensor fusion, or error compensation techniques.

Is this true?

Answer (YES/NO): YES